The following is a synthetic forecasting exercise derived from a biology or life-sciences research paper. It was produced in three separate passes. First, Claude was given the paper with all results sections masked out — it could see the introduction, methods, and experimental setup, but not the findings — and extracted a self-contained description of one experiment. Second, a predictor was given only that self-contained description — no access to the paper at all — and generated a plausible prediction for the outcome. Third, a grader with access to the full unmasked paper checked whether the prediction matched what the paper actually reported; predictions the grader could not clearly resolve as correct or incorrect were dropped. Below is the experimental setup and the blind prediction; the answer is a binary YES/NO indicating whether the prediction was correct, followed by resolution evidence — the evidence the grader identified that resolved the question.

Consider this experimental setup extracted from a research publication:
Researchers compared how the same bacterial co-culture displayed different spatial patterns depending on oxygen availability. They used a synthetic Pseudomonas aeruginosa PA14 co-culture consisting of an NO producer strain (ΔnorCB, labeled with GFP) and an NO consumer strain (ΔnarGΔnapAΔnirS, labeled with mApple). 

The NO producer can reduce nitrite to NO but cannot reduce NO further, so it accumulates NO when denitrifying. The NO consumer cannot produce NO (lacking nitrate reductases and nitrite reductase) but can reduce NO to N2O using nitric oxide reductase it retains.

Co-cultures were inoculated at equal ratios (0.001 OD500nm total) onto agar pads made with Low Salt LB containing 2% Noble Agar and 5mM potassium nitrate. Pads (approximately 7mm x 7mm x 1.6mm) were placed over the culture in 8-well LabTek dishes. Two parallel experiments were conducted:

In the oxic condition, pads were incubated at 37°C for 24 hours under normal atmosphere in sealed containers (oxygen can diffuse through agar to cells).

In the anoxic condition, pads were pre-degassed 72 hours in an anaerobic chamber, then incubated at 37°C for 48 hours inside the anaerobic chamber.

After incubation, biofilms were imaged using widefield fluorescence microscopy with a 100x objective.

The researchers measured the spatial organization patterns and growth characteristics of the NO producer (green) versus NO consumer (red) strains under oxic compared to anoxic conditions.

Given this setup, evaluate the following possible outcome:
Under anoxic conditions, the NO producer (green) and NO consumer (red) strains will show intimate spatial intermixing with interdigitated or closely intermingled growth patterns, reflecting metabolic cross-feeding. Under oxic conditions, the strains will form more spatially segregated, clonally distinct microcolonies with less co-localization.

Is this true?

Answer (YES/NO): NO